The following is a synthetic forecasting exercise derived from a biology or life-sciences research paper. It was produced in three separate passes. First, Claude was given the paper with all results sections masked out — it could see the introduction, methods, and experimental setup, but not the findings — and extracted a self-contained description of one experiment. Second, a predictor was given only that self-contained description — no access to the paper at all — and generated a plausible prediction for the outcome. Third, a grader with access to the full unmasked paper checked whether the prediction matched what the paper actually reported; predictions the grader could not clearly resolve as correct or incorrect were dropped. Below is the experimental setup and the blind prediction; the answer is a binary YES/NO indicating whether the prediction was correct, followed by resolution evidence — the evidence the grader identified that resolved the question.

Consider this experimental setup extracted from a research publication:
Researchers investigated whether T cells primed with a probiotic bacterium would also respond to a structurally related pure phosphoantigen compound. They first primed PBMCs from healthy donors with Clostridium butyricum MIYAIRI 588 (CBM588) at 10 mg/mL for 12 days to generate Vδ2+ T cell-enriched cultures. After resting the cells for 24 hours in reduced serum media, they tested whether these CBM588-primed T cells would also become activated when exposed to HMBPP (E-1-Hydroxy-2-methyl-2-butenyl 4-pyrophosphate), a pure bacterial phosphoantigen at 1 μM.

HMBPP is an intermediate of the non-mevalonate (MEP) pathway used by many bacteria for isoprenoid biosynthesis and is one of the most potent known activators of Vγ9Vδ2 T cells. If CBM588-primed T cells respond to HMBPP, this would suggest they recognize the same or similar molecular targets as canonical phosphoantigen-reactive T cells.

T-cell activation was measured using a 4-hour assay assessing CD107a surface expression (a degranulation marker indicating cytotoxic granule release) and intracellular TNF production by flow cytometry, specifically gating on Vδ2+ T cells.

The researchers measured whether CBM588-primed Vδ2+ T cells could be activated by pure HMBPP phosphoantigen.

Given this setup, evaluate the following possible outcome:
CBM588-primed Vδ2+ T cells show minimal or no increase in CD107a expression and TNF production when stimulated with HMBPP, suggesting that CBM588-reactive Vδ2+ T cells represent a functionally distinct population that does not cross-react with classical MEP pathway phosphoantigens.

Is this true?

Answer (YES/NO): NO